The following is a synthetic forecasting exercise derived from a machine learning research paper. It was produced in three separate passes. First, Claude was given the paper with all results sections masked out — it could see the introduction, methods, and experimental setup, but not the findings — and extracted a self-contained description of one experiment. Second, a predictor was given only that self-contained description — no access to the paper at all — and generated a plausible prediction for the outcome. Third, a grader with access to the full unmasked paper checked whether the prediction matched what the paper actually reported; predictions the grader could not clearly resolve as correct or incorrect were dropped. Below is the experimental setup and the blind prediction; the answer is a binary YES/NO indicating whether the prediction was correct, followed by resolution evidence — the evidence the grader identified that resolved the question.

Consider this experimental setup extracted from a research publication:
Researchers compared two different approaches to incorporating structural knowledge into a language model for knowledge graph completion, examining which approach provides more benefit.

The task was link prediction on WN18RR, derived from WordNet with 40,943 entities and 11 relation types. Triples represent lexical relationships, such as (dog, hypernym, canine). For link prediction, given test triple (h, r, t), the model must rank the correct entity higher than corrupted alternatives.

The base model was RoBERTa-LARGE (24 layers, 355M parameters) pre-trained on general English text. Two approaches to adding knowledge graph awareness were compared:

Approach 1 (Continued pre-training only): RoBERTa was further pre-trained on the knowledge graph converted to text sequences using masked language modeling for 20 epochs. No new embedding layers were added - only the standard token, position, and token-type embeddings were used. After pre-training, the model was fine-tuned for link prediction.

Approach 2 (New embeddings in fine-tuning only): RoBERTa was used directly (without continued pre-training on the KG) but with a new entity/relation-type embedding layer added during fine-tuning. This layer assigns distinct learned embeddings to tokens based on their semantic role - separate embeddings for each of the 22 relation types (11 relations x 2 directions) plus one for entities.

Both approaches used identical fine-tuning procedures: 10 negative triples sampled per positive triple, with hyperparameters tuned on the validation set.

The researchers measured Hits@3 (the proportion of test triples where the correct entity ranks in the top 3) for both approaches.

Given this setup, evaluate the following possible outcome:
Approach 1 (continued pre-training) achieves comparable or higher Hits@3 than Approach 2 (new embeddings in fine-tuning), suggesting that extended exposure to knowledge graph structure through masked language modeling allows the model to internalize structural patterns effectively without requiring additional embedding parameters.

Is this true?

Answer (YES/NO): YES